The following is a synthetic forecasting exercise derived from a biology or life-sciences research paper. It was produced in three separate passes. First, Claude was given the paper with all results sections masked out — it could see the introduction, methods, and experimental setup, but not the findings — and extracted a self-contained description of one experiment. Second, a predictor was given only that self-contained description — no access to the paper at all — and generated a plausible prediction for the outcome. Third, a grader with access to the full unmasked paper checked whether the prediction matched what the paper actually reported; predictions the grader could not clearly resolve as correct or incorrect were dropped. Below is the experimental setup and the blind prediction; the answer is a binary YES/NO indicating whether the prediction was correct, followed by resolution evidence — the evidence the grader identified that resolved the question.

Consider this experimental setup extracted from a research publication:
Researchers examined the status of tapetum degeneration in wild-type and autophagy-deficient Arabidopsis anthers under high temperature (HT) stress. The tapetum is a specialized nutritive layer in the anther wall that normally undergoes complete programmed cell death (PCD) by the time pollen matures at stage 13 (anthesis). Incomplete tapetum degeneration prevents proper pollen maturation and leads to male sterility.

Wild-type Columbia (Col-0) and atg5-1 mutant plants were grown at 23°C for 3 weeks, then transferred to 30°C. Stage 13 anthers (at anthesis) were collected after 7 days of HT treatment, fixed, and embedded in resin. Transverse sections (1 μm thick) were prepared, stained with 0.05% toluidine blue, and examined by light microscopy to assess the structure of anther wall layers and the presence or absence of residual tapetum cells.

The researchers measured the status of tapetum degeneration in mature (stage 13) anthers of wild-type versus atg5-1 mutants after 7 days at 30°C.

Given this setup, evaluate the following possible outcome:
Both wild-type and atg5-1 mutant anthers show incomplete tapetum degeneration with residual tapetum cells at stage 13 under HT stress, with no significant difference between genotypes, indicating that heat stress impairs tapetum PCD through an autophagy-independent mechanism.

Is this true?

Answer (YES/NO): NO